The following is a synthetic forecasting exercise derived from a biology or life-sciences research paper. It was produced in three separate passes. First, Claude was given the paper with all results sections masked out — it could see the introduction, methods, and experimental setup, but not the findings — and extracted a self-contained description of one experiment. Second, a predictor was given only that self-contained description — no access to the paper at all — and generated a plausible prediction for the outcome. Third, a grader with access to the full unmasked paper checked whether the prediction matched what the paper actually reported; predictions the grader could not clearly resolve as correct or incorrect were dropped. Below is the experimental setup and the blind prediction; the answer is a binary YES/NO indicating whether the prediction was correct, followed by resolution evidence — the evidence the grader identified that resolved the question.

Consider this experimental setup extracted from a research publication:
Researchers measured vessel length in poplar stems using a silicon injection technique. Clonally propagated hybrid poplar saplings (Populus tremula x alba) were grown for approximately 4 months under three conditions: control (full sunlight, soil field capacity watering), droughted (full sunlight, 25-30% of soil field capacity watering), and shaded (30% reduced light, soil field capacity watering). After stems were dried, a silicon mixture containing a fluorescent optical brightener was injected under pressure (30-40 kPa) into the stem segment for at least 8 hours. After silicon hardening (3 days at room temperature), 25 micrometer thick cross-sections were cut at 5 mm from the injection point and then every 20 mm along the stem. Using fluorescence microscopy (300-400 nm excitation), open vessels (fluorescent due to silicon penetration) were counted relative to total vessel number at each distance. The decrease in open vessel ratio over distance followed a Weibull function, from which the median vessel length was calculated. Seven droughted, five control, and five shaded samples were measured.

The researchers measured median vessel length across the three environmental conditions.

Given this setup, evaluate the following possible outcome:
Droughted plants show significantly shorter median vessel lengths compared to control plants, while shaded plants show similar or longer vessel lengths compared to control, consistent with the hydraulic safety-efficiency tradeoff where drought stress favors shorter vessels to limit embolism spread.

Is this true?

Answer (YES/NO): YES